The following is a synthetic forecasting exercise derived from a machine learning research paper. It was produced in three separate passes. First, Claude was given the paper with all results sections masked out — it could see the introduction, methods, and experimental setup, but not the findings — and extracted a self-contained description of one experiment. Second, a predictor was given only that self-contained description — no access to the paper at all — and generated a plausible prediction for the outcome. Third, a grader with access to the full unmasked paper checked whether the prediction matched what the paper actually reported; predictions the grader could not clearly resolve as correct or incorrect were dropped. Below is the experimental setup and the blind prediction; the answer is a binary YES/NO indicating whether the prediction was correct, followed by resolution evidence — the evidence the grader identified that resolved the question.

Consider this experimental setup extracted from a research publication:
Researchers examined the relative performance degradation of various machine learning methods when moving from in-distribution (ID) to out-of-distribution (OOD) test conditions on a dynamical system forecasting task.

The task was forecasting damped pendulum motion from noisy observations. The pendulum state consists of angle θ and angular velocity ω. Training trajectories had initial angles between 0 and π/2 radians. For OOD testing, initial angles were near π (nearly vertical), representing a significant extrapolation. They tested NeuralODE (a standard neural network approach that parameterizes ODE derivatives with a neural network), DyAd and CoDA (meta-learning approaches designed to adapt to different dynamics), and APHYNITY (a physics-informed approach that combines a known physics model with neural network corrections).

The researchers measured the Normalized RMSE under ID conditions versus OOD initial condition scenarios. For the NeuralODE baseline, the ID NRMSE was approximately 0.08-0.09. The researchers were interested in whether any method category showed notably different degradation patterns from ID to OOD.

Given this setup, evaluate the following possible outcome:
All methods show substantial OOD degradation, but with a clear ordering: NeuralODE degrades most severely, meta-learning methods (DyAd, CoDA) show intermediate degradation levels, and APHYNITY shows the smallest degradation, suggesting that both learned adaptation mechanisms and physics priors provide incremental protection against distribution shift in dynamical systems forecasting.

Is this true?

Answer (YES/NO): NO